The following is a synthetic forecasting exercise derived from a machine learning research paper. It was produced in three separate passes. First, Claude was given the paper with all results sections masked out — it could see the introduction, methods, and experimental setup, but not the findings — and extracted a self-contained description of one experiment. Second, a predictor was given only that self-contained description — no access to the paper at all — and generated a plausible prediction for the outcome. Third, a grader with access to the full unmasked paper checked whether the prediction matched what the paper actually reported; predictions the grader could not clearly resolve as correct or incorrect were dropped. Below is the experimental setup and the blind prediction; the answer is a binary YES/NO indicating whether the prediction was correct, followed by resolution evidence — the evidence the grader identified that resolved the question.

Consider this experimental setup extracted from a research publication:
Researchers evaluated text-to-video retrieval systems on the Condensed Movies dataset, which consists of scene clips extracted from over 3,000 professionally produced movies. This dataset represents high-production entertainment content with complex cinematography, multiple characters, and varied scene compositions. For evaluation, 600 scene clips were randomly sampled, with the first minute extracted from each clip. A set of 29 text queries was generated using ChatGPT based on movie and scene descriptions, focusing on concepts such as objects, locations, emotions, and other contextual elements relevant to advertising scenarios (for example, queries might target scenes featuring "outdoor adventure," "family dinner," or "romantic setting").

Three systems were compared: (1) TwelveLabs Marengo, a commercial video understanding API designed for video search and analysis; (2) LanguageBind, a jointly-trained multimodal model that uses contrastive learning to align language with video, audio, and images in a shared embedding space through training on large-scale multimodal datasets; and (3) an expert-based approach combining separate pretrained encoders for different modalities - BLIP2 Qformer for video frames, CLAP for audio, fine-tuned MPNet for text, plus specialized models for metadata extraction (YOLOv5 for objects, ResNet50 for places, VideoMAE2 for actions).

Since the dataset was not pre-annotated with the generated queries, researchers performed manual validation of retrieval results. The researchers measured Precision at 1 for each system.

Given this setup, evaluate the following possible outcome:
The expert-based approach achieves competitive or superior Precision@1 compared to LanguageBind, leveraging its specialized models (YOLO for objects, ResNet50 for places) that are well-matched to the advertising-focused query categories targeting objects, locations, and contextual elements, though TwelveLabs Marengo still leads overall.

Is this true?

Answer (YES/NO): NO